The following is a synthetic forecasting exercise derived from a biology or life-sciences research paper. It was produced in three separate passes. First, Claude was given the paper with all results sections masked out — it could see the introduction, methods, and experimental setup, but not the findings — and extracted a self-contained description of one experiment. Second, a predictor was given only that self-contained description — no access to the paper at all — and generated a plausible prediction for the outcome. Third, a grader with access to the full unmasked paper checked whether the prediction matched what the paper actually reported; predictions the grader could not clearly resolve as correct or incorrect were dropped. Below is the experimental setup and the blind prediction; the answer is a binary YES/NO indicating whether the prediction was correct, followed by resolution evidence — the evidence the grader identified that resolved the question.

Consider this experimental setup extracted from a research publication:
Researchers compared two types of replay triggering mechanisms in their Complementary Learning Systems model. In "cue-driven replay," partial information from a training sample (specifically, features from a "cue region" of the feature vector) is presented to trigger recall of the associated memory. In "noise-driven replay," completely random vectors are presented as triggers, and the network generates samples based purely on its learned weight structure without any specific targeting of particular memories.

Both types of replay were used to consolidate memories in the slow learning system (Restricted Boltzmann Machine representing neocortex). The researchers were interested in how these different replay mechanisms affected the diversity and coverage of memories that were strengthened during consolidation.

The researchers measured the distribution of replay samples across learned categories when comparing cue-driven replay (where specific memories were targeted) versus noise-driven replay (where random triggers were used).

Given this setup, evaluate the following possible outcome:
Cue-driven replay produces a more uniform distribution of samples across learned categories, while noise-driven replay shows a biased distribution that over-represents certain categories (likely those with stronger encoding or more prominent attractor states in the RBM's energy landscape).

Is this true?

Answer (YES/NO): YES